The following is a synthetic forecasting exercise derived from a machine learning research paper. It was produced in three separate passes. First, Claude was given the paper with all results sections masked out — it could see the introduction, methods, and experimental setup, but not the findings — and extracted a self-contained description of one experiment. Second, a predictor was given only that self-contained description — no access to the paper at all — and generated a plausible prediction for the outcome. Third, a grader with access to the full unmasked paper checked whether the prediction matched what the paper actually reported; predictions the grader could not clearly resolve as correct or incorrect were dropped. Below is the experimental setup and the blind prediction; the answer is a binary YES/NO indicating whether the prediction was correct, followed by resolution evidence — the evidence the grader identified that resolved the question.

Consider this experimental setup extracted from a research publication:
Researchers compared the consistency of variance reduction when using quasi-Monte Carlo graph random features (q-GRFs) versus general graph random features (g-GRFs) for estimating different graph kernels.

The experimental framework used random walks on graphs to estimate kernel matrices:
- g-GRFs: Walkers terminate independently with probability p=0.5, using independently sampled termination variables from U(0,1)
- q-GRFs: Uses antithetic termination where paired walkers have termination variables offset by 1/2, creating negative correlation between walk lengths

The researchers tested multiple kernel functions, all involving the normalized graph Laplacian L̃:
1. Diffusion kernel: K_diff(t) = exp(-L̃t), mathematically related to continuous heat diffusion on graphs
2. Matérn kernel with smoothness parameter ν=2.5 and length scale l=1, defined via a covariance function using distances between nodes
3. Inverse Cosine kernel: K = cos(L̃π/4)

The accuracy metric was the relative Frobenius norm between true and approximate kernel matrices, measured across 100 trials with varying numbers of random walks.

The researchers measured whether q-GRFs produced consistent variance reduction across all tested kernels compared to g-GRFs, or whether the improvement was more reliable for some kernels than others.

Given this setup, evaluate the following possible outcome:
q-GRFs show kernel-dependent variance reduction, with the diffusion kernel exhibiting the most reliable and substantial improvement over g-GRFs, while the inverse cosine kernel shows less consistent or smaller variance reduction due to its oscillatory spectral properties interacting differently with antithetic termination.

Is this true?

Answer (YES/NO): NO